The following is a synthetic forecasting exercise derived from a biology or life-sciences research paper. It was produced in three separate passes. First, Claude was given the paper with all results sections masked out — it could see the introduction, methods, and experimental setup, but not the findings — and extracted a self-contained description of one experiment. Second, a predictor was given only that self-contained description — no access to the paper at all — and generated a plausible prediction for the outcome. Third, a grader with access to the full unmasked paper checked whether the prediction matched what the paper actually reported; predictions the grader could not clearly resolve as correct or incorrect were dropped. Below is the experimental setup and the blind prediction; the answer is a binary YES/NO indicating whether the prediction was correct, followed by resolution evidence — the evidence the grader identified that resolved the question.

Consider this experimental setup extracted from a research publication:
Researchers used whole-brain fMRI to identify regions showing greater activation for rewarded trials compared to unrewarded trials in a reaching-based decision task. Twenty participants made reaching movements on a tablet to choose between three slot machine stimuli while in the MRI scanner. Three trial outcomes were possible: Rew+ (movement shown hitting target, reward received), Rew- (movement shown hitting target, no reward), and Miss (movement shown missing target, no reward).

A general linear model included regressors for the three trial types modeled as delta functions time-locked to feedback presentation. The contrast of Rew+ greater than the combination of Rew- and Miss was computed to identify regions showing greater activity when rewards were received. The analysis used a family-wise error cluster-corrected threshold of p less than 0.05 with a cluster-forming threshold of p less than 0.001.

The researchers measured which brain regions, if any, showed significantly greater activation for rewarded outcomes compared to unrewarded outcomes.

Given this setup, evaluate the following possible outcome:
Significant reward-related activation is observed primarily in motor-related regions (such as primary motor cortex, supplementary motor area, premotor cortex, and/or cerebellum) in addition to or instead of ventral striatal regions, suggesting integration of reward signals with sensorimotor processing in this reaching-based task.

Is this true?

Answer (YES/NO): NO